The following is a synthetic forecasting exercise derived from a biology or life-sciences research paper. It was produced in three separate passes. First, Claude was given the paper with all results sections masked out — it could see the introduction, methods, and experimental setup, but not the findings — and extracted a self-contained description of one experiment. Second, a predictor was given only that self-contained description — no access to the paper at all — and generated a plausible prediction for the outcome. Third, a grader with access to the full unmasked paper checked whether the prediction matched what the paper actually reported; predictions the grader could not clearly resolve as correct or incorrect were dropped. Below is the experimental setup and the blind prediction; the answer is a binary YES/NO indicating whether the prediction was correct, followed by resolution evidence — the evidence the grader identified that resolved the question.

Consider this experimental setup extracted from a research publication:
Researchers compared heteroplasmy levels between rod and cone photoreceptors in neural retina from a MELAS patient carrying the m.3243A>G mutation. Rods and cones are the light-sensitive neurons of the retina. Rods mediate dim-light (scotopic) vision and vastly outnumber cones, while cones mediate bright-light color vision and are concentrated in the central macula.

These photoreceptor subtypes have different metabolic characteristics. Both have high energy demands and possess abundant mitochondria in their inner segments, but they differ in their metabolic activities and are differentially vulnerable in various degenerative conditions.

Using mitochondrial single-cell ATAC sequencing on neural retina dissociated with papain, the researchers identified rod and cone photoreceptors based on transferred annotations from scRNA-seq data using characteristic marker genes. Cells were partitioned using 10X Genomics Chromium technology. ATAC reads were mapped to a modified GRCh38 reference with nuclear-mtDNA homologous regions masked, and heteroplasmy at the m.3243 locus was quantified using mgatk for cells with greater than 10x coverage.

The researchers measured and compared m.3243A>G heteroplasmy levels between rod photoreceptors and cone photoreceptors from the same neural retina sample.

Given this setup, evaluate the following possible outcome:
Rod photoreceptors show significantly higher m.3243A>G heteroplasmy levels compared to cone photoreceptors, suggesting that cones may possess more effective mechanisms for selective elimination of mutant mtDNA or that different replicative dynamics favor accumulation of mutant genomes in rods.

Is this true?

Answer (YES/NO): NO